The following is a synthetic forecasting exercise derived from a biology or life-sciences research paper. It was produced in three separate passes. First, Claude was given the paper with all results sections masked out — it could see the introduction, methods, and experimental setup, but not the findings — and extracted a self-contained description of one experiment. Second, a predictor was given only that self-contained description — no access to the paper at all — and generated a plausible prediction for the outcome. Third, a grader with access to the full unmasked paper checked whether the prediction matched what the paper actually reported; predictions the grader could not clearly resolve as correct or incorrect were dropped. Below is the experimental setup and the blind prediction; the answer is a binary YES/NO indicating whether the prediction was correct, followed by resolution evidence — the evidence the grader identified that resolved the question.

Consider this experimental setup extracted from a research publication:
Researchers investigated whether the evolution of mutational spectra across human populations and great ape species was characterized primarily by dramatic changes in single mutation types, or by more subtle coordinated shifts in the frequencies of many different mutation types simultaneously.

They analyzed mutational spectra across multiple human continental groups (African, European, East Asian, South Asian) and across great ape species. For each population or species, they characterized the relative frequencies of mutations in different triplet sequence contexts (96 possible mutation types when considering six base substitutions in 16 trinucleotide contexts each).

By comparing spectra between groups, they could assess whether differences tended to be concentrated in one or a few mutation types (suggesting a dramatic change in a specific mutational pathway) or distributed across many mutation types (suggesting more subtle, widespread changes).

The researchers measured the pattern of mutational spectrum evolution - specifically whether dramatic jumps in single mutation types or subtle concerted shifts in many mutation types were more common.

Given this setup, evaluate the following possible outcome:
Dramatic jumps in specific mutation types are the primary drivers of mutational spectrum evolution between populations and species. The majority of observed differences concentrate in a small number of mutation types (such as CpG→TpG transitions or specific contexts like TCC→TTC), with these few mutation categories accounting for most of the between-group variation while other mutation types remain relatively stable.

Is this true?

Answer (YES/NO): NO